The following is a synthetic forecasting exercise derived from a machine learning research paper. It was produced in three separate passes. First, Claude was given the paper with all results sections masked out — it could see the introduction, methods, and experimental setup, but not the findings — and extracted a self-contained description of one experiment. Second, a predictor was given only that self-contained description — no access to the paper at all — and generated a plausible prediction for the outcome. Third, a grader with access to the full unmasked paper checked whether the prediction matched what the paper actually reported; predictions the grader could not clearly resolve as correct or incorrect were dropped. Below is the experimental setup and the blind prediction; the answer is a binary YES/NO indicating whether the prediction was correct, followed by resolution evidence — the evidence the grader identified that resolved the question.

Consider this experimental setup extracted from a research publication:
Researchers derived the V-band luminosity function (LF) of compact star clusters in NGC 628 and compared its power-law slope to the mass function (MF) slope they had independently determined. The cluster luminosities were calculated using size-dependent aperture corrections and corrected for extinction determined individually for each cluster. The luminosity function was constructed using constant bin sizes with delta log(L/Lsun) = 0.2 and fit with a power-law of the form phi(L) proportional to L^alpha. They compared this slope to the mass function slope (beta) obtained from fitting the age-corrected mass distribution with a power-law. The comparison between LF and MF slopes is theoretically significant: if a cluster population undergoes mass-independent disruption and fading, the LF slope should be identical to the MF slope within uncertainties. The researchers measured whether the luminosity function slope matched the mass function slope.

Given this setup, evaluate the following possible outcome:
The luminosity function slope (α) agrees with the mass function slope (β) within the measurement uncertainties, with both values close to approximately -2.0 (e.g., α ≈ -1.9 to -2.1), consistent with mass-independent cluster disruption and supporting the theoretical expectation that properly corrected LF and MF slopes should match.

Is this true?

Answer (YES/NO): YES